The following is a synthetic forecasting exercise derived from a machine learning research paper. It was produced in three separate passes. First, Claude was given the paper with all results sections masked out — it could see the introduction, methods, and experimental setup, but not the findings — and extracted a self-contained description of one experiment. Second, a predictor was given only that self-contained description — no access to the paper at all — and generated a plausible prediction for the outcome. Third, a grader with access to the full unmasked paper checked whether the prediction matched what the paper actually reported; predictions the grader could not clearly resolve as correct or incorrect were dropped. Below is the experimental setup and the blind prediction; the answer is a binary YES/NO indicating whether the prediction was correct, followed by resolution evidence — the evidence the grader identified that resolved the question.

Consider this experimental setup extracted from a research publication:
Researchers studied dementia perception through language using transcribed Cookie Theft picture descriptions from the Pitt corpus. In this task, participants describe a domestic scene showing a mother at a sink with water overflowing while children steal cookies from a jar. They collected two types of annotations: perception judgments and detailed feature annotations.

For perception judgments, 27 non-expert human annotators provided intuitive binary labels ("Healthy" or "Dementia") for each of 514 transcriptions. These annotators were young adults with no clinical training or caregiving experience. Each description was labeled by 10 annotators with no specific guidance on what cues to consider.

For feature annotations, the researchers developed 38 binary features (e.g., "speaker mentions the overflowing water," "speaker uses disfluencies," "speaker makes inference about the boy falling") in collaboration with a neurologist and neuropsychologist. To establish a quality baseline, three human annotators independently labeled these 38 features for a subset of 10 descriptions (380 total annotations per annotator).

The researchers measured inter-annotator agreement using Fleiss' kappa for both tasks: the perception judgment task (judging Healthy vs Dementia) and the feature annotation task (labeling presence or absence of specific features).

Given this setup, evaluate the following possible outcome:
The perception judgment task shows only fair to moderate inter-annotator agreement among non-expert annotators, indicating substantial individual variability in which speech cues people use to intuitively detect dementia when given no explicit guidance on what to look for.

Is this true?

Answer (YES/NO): YES